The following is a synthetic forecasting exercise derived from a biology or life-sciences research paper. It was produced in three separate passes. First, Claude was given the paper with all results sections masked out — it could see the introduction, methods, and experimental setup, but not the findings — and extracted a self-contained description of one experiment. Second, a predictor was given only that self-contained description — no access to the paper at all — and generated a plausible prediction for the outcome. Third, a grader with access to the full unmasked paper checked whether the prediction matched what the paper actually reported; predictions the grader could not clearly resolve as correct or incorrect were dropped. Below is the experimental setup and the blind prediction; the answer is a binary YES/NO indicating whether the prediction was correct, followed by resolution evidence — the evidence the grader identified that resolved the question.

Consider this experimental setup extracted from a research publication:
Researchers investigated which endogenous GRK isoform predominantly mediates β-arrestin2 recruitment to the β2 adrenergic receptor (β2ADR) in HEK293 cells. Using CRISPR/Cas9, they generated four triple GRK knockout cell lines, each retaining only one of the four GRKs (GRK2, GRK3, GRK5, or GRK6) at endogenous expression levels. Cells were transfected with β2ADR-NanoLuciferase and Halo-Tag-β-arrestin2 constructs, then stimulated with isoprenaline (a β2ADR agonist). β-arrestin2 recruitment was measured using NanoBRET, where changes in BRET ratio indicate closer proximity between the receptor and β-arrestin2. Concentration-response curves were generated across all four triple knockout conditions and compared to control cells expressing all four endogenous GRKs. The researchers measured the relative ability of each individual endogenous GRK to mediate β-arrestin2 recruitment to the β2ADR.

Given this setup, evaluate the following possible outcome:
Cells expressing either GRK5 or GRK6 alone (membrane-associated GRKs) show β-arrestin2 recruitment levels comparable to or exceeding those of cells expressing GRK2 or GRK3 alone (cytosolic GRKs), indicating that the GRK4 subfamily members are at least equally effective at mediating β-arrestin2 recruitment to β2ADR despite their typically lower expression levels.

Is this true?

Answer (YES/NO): NO